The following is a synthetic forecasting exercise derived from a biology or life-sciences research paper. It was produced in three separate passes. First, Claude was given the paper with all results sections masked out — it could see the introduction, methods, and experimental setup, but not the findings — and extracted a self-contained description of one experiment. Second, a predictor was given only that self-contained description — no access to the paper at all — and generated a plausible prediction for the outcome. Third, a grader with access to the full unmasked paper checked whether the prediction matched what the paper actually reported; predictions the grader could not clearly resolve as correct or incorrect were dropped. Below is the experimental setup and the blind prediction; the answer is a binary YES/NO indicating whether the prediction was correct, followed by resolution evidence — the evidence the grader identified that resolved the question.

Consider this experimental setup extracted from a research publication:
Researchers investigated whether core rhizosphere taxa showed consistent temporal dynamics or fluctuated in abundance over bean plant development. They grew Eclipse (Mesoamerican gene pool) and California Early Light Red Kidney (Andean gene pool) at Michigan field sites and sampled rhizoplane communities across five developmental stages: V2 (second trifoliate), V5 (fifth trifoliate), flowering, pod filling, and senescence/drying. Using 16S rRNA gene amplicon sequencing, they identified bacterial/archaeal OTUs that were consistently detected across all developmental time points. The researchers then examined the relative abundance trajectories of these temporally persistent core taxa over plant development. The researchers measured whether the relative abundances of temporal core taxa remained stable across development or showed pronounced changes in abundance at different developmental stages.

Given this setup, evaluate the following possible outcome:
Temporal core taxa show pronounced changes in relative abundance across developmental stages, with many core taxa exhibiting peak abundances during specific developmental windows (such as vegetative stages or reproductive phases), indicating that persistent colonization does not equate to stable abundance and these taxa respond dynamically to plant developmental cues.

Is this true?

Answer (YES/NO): NO